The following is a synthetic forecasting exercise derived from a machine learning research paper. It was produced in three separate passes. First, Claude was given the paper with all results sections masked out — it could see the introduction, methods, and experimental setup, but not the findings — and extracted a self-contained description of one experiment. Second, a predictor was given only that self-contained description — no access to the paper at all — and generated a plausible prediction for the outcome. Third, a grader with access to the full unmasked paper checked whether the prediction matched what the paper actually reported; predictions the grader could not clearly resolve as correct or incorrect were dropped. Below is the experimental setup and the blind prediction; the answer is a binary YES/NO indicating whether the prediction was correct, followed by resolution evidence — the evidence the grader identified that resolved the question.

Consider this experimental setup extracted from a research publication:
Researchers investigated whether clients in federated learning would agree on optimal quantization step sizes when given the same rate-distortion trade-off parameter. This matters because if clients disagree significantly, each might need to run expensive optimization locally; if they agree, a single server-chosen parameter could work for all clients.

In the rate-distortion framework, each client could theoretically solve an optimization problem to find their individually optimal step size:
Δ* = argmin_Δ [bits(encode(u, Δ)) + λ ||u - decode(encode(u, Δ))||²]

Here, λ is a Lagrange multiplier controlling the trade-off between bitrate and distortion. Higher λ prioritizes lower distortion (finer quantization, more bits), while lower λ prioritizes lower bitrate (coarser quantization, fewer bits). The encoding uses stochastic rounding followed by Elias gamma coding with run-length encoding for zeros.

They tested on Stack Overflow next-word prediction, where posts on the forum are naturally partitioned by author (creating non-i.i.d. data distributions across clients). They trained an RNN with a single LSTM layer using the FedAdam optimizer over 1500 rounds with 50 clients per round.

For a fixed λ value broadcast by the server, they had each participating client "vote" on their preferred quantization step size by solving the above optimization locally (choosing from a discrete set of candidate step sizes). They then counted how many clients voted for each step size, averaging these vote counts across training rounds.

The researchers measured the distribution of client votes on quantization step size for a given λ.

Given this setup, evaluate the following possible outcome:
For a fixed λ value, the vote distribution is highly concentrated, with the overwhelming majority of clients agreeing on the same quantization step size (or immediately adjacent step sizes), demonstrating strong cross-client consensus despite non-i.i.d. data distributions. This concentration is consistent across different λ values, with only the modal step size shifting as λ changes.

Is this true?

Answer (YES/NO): YES